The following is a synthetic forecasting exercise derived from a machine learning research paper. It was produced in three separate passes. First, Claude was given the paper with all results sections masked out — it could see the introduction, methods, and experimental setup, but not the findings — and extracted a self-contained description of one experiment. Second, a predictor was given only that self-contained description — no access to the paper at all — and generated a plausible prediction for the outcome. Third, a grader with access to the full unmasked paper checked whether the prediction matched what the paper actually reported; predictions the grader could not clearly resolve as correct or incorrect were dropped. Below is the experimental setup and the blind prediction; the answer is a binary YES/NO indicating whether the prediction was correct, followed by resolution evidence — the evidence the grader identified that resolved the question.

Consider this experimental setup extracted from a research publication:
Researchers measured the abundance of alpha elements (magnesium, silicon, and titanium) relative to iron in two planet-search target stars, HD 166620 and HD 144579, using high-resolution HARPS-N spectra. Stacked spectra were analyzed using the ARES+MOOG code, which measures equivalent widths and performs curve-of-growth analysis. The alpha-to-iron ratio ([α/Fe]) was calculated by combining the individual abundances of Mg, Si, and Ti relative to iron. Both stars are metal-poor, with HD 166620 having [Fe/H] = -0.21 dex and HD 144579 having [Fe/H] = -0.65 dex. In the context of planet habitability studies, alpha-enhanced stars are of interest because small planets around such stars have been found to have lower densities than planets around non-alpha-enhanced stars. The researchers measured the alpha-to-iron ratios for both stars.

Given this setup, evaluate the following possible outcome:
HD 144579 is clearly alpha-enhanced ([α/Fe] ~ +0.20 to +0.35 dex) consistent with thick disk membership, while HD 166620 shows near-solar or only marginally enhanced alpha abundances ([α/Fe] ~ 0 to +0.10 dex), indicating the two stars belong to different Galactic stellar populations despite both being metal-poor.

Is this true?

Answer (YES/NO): NO